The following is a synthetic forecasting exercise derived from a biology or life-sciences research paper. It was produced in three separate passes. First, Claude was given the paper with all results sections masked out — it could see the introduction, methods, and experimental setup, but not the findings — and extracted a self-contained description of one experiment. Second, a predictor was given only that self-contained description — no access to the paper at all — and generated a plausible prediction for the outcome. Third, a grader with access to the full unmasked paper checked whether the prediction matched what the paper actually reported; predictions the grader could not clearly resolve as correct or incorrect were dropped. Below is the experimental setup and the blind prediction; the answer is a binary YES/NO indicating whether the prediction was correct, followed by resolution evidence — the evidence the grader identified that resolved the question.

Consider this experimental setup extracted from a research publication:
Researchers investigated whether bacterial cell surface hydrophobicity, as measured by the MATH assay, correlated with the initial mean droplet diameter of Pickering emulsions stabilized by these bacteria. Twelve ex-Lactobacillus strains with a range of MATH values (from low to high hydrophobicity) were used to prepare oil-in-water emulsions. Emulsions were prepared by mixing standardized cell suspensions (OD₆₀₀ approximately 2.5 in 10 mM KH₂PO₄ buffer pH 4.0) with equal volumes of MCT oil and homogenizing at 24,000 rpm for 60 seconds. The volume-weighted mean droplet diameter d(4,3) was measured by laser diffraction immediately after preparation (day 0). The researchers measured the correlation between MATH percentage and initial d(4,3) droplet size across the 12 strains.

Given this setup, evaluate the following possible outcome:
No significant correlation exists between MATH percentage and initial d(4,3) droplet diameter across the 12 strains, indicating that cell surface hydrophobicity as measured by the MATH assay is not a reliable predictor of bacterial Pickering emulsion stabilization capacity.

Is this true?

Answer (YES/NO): YES